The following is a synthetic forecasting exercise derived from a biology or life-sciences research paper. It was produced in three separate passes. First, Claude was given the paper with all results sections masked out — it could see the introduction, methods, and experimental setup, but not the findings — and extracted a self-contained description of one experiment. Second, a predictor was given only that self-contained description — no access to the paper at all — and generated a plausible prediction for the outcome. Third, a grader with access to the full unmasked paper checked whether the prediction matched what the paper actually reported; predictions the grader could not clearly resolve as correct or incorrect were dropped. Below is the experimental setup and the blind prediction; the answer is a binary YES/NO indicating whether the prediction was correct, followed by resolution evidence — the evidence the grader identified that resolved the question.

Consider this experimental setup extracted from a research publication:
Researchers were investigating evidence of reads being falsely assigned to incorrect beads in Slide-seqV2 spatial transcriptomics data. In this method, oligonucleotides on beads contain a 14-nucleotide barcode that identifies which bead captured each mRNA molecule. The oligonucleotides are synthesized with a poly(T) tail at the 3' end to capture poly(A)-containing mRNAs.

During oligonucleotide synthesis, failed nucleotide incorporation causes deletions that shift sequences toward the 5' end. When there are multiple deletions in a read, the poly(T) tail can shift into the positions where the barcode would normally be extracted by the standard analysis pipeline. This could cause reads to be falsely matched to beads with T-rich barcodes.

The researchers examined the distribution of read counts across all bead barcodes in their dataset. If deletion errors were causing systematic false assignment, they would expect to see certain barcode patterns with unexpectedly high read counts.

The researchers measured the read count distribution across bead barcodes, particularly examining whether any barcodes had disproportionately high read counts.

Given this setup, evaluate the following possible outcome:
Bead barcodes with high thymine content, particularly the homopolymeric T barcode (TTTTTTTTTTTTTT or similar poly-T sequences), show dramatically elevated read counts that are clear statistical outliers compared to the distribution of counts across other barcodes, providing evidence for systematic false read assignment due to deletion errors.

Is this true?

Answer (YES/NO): YES